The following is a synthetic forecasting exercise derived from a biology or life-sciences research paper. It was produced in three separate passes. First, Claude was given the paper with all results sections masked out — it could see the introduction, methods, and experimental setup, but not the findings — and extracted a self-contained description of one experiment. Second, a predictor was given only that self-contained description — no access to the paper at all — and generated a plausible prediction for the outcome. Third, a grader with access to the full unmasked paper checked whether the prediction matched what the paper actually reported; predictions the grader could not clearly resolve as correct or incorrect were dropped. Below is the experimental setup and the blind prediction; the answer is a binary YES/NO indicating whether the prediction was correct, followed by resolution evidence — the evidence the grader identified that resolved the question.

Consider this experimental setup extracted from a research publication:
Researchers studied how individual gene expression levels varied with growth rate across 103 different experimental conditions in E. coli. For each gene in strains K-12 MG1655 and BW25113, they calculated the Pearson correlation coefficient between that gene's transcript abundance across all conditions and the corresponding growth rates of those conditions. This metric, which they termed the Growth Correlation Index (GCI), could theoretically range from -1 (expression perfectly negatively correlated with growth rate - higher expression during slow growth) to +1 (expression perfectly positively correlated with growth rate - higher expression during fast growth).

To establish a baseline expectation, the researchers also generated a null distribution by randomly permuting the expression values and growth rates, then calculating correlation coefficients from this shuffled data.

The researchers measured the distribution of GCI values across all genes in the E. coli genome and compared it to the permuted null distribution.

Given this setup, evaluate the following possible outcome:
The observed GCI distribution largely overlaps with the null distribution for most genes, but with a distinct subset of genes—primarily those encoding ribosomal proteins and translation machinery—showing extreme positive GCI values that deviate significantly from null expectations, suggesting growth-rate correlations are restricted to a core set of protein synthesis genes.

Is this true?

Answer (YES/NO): NO